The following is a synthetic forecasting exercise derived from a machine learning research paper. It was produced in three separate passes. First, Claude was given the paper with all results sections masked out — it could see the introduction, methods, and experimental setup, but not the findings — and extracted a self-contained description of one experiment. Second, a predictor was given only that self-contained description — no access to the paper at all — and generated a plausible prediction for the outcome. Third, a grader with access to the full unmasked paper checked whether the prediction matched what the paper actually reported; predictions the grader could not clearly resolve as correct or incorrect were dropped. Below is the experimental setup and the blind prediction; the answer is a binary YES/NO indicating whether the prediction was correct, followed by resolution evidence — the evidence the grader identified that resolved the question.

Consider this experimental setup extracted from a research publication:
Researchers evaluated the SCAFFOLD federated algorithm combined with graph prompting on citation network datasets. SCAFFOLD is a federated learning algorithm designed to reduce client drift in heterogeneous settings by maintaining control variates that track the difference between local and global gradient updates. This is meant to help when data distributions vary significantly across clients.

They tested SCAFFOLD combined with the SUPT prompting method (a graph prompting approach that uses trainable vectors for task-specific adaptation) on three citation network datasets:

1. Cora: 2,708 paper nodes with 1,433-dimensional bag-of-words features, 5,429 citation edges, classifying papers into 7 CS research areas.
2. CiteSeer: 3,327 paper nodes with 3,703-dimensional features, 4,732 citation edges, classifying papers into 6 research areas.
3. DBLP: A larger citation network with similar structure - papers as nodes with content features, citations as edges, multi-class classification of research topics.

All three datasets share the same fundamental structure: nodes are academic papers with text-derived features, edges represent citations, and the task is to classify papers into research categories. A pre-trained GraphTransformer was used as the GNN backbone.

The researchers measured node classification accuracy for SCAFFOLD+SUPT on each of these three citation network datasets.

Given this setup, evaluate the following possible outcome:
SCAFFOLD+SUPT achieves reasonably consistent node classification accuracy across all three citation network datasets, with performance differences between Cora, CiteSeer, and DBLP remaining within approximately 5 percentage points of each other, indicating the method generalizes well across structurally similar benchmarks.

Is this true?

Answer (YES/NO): YES